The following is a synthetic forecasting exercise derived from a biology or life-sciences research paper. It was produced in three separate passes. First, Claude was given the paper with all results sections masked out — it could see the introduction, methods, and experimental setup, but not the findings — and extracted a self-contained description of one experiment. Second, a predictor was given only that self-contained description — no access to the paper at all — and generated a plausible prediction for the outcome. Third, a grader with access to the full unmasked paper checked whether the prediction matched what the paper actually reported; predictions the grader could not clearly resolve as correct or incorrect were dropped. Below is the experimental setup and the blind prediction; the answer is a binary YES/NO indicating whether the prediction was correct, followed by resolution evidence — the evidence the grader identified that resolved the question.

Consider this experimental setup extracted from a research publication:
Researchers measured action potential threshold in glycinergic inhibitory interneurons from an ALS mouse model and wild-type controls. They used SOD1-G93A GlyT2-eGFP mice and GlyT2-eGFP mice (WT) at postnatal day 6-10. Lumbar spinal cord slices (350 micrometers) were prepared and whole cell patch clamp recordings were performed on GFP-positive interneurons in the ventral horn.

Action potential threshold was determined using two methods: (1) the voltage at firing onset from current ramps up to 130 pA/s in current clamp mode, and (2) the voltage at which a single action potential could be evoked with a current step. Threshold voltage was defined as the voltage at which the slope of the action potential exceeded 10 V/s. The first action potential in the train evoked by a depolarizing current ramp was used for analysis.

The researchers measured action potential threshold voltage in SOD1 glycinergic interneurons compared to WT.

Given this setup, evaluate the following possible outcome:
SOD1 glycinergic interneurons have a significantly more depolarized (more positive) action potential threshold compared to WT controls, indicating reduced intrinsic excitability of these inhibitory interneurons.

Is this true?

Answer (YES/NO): YES